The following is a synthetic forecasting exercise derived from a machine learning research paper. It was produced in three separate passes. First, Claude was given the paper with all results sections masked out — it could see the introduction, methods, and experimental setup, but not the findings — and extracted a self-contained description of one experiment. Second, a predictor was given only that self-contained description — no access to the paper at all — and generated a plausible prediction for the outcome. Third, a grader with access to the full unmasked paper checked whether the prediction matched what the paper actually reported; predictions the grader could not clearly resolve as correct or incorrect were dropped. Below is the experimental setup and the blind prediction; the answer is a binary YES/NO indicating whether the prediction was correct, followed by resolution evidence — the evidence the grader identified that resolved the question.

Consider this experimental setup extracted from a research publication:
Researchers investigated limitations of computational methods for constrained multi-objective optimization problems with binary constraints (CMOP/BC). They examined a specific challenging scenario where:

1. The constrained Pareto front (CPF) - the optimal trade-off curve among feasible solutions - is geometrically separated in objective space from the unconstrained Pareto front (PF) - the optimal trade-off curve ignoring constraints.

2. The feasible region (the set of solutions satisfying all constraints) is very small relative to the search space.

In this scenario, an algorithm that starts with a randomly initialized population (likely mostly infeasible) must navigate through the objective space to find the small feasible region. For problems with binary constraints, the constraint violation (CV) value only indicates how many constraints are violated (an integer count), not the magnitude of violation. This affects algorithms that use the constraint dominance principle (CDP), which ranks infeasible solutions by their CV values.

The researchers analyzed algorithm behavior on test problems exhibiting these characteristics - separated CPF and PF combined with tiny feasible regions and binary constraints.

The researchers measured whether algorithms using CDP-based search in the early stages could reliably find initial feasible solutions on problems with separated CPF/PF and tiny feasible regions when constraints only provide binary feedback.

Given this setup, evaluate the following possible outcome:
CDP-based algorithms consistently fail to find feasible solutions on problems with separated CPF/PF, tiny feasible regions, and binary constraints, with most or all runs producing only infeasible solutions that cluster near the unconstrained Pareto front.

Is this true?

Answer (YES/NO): NO